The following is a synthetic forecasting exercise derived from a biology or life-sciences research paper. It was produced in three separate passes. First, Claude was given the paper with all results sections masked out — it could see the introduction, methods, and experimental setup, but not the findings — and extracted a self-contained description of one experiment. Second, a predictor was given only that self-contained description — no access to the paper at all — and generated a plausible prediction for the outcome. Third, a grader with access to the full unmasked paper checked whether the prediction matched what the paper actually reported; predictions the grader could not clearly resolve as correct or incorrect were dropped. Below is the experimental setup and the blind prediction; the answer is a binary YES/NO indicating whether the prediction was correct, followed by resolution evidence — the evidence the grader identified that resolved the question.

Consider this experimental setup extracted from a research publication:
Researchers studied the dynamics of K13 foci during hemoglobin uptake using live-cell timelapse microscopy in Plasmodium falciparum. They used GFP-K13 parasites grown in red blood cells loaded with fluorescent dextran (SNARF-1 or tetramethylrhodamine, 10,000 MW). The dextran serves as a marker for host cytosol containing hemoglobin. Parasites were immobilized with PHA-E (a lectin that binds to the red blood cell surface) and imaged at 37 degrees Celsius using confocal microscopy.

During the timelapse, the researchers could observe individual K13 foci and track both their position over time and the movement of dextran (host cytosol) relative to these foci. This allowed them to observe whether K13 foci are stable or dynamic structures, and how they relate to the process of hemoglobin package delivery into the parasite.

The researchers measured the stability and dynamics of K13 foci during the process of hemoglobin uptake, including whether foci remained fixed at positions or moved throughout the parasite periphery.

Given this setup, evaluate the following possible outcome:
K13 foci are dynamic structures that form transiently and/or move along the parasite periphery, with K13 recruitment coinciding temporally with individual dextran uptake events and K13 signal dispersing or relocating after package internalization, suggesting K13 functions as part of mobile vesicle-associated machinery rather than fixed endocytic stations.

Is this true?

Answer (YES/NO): NO